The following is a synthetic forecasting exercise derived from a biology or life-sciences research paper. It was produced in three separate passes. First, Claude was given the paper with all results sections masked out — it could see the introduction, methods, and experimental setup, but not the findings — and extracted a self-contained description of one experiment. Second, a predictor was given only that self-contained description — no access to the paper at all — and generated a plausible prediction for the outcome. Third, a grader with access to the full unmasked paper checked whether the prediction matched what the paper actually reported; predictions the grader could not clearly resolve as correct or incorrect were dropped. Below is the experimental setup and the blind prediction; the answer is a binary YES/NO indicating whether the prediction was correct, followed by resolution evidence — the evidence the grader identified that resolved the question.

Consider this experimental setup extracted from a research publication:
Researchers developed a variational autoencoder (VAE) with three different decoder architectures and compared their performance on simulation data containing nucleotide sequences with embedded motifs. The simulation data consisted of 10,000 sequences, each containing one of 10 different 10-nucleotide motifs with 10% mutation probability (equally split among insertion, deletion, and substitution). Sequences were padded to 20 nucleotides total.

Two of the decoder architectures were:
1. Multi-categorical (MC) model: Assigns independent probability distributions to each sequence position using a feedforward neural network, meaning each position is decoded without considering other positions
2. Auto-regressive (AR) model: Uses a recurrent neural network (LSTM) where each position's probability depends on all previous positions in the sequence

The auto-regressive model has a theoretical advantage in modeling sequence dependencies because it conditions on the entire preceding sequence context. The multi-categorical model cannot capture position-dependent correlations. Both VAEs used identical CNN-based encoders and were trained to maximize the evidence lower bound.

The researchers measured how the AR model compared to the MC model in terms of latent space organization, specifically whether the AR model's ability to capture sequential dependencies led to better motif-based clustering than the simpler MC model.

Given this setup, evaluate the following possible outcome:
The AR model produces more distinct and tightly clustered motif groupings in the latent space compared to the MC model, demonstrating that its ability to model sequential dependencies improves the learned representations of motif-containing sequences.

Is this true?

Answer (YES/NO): NO